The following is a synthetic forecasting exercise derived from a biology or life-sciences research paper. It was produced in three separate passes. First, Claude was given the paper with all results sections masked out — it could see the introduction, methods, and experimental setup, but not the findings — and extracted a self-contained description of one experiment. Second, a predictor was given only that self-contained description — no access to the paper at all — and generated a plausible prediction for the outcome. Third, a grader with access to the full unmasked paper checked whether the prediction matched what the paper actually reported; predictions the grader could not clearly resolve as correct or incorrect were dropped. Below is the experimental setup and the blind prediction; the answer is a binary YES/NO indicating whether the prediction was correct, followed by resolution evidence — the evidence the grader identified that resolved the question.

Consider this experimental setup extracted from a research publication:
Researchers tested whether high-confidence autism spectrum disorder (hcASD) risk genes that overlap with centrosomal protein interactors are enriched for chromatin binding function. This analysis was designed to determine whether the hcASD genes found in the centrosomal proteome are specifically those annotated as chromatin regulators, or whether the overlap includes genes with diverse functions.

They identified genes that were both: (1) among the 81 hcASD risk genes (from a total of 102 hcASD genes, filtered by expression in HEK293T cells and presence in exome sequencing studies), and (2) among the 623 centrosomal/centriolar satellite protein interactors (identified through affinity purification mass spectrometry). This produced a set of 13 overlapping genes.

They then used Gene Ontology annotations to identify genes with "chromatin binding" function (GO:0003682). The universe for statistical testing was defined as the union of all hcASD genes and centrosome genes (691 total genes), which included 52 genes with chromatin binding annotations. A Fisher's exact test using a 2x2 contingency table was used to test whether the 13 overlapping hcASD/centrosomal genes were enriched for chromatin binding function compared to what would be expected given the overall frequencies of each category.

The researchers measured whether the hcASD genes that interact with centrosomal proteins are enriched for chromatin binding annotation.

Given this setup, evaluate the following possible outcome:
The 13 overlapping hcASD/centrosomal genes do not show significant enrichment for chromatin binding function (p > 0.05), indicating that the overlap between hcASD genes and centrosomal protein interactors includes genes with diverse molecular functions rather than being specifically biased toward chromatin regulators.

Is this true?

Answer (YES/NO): NO